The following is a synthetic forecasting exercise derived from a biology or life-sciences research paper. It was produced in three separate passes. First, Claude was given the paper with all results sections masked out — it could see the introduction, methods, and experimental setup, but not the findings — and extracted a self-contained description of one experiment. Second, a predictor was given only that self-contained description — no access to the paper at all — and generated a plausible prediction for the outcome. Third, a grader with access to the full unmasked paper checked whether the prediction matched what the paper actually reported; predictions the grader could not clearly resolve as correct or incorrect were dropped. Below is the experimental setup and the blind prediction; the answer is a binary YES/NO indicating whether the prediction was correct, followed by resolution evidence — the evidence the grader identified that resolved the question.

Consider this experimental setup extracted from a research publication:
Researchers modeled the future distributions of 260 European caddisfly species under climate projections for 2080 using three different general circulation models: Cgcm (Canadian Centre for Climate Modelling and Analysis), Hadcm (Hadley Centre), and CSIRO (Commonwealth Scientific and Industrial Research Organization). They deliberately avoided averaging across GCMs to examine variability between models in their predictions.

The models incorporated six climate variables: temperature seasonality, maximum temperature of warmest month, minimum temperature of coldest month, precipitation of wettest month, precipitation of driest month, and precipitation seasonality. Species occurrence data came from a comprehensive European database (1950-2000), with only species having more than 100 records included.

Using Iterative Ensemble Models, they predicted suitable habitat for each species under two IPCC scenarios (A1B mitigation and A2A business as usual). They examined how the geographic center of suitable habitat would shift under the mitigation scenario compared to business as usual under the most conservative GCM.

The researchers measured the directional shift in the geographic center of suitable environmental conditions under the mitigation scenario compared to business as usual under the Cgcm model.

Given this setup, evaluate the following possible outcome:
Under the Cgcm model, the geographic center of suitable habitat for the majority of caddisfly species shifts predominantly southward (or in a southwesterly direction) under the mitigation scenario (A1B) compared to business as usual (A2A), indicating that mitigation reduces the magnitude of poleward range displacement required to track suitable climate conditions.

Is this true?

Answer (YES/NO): NO